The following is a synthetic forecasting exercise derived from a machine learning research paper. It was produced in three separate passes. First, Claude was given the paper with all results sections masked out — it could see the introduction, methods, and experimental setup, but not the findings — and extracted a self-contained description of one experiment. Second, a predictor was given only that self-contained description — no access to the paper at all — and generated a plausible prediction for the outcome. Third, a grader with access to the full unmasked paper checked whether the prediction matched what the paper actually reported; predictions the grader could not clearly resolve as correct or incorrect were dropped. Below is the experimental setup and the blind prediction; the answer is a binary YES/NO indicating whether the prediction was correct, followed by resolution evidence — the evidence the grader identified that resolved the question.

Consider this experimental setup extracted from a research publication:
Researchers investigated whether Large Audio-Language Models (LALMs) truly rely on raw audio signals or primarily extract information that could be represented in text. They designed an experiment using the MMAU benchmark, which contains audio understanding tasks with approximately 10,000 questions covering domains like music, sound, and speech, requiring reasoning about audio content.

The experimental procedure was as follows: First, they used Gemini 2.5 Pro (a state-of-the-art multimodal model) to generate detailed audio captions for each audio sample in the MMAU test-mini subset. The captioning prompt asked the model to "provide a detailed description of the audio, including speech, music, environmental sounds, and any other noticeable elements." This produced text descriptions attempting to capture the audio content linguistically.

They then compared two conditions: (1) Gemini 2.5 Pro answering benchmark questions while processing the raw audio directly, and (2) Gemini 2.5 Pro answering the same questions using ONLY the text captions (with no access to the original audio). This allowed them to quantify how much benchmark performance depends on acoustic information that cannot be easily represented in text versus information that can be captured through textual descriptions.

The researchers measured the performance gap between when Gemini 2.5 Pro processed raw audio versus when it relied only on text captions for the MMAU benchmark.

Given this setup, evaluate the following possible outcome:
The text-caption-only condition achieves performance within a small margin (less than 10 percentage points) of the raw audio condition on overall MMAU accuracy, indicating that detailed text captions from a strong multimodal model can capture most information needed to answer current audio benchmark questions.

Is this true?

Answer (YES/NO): YES